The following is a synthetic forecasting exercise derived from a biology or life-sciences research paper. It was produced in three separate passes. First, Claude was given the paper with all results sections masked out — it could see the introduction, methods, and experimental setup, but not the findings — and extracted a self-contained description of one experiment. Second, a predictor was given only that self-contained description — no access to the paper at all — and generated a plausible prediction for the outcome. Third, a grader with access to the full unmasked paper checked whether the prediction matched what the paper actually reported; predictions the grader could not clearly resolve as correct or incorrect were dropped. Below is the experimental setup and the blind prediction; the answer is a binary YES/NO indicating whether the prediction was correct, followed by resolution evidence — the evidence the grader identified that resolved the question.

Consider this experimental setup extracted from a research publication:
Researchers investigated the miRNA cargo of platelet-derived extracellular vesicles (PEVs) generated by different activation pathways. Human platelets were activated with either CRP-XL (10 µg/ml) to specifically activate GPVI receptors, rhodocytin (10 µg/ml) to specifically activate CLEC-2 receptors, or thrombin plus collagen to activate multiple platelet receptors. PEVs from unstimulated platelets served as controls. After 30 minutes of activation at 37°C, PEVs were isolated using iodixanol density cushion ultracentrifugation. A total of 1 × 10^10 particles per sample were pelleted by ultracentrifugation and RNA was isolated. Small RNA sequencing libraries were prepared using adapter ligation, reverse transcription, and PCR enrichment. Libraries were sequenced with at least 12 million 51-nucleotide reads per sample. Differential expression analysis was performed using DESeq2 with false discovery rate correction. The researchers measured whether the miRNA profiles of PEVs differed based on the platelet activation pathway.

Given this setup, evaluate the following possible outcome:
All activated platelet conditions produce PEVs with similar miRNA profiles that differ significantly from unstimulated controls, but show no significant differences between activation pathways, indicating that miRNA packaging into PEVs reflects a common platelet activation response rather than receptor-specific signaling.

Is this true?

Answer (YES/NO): NO